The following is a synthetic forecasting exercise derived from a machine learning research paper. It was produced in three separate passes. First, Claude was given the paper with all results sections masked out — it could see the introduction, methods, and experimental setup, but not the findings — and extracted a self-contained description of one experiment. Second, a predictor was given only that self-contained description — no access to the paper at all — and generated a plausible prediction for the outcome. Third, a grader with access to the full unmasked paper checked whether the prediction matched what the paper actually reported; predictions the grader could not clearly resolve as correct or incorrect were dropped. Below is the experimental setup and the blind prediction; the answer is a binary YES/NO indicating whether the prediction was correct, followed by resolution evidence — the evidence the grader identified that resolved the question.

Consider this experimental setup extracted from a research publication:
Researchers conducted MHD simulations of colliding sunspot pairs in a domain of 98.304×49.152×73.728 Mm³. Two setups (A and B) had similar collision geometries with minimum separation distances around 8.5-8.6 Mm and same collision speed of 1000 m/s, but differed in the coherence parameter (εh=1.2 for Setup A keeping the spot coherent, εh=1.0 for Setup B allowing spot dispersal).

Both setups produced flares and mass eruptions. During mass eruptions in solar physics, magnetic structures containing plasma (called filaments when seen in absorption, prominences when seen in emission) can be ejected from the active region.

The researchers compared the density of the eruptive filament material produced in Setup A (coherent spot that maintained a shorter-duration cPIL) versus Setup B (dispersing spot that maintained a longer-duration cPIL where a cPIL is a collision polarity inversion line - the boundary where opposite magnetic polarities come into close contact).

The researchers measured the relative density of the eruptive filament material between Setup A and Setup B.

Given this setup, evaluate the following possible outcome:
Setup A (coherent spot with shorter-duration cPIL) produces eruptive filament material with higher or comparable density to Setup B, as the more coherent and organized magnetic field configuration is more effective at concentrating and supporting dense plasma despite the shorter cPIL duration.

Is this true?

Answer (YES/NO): NO